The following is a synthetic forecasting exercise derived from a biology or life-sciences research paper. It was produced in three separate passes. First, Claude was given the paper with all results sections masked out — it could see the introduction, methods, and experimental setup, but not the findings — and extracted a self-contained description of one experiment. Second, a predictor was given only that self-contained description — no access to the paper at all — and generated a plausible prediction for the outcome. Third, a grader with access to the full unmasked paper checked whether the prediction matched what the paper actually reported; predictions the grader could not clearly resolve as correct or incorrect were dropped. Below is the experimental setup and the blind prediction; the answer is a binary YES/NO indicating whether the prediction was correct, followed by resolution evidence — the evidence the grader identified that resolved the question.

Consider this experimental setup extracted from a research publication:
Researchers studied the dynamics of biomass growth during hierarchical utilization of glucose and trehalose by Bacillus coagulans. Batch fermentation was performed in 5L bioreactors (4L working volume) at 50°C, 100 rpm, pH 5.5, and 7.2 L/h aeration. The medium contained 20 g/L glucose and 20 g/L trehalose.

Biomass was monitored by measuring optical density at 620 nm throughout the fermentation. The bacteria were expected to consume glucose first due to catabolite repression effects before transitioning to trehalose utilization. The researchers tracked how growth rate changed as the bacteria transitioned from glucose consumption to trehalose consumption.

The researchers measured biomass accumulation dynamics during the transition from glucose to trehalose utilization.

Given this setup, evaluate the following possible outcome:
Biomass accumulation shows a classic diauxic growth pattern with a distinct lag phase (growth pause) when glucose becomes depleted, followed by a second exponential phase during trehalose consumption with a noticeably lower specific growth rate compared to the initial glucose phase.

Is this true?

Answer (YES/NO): NO